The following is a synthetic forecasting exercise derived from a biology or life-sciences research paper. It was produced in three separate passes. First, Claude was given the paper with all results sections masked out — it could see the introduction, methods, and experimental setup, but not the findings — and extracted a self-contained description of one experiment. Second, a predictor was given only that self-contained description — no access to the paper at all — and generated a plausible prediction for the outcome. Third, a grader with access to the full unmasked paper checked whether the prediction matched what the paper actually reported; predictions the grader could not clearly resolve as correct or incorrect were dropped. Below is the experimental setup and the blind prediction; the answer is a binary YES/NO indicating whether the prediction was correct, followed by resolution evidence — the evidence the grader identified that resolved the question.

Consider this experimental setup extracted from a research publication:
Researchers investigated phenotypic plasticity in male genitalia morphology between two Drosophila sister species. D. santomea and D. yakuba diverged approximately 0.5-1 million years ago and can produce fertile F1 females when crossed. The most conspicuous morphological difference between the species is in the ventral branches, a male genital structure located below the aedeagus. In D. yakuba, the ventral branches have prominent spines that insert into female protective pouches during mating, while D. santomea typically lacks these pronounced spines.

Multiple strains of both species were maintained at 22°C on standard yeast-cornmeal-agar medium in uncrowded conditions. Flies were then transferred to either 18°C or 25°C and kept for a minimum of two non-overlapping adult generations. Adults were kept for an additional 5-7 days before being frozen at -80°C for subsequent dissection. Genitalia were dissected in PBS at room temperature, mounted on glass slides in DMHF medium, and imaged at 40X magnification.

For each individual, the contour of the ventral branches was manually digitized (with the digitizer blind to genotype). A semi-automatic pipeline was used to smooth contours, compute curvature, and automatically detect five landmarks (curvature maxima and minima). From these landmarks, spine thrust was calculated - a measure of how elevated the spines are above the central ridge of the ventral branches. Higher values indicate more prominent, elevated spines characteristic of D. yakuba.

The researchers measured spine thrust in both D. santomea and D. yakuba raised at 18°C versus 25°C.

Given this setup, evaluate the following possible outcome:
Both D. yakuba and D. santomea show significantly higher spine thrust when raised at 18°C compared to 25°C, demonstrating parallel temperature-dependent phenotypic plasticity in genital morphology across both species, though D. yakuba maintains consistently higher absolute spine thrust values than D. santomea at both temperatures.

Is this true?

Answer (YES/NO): NO